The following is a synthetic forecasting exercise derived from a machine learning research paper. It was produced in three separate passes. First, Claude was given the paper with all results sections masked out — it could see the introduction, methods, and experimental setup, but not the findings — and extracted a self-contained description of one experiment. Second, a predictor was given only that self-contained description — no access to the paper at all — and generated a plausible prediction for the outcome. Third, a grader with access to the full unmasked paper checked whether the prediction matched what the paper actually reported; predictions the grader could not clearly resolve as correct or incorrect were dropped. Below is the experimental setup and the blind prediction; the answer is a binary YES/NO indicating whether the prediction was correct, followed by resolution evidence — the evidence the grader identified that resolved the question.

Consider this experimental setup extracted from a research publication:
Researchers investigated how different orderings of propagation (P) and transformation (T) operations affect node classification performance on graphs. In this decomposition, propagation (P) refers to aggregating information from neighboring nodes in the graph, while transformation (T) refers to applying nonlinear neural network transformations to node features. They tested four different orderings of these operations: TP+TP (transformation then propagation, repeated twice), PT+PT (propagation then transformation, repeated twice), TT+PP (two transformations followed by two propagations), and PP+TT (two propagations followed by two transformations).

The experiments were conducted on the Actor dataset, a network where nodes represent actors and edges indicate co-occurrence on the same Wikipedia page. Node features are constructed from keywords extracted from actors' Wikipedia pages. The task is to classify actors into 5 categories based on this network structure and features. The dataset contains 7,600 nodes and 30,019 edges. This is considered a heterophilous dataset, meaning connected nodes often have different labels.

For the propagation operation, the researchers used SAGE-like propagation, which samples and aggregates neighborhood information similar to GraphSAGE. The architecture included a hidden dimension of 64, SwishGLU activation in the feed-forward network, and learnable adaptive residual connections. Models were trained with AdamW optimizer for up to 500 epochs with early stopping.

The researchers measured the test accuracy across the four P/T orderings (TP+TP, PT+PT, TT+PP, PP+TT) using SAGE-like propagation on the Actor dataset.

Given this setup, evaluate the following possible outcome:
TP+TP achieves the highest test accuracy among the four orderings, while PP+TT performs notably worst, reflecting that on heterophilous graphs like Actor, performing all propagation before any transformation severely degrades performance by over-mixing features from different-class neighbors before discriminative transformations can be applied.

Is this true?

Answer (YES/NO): NO